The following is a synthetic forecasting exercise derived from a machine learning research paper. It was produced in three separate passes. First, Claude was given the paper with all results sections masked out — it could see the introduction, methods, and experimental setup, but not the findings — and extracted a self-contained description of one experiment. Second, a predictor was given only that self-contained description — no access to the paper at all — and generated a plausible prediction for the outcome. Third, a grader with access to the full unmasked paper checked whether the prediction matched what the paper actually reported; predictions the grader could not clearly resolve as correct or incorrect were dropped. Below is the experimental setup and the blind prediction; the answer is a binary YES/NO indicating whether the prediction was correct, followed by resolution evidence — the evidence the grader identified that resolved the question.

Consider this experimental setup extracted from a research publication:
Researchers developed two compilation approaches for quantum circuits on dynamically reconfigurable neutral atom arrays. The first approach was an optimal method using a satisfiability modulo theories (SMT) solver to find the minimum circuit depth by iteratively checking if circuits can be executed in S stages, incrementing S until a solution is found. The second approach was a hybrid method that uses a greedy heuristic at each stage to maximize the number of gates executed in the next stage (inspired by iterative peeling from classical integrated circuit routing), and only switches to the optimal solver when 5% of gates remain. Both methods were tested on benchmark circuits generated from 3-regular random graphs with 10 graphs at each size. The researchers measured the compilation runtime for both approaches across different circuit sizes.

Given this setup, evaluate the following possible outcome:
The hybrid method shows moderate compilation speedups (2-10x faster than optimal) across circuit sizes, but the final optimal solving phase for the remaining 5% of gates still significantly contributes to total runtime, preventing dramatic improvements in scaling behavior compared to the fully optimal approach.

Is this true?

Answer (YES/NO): NO